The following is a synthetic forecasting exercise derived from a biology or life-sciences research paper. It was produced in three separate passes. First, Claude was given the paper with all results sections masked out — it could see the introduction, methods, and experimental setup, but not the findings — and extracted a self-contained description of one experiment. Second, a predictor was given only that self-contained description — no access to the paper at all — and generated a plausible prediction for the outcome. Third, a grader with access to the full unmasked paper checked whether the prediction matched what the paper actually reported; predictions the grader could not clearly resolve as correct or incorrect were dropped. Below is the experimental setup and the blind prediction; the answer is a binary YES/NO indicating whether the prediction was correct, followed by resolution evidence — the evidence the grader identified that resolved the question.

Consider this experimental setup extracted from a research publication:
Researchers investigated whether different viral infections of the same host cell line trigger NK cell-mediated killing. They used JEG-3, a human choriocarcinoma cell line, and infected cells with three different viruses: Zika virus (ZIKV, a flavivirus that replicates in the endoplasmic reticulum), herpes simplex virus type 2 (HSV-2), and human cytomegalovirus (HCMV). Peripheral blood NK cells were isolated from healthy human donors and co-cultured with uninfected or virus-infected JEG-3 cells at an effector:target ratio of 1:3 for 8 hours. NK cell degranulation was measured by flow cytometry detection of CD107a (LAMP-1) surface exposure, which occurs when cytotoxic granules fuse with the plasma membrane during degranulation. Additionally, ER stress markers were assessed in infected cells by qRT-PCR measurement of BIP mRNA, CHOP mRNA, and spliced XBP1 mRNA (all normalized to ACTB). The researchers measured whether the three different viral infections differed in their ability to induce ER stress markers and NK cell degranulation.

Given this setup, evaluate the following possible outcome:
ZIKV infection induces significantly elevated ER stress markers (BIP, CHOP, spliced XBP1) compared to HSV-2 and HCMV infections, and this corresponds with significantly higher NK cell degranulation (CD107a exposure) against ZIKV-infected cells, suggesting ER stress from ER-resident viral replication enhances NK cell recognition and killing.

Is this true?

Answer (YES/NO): YES